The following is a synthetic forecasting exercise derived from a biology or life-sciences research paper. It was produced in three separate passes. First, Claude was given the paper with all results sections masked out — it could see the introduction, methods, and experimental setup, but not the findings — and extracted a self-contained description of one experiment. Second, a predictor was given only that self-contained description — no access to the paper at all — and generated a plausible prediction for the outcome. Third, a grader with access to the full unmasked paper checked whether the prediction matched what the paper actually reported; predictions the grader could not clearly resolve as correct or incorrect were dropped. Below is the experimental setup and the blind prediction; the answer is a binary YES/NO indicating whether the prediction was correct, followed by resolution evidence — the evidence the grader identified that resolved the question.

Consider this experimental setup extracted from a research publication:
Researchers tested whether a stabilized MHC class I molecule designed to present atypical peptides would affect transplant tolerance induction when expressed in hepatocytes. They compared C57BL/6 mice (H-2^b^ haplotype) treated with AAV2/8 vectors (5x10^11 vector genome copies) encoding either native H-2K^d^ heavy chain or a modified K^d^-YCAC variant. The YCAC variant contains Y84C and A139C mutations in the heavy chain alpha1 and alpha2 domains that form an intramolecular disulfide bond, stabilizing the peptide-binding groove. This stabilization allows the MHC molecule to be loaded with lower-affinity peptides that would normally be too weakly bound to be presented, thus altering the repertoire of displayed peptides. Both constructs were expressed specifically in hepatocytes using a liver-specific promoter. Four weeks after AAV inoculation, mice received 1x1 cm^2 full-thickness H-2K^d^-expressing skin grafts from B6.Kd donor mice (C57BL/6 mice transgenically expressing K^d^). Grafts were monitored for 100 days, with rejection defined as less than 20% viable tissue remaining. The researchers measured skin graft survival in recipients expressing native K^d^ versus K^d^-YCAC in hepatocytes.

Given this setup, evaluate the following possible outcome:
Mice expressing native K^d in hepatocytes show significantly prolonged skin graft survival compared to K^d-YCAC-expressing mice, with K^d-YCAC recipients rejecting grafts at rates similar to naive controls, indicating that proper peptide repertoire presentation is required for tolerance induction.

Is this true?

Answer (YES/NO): NO